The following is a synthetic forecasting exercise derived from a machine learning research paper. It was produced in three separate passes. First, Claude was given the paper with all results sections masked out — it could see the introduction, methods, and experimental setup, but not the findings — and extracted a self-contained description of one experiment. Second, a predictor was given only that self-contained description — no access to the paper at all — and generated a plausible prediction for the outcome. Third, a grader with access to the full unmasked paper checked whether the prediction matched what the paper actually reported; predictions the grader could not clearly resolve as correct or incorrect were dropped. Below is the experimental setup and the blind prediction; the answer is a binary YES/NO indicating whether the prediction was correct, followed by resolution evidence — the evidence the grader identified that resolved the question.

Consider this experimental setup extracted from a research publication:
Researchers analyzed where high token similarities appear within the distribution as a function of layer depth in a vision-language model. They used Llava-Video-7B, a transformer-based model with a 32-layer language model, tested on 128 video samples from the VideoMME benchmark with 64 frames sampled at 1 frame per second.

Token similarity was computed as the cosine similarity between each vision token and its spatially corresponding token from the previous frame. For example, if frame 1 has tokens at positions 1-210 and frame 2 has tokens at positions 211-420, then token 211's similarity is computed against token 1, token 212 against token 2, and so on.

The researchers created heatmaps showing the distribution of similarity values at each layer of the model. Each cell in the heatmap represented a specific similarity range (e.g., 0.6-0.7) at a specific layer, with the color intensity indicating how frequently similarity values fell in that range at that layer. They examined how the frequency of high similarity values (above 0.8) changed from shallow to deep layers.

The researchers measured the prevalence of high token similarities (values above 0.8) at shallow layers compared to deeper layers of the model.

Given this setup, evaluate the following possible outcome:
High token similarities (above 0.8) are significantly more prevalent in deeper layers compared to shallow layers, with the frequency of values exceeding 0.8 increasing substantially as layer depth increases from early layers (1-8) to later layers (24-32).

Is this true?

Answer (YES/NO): NO